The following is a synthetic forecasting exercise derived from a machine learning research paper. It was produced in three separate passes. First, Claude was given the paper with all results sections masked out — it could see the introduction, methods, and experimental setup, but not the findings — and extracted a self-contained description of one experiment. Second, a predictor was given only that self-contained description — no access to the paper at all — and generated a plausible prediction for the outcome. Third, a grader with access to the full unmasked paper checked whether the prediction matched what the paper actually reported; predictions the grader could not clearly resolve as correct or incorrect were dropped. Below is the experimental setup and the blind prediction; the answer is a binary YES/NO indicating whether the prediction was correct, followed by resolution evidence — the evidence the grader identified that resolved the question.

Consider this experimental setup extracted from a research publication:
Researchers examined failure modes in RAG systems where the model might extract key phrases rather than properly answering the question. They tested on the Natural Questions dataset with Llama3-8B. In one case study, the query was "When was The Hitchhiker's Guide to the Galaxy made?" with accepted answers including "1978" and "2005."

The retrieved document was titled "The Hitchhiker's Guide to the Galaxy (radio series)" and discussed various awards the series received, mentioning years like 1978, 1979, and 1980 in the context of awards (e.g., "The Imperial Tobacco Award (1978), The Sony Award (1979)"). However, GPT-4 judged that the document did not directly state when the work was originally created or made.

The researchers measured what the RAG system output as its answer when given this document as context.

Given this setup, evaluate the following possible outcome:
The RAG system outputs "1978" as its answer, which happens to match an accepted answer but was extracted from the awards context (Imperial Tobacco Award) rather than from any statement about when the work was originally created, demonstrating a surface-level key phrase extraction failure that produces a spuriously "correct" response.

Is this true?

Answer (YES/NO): NO